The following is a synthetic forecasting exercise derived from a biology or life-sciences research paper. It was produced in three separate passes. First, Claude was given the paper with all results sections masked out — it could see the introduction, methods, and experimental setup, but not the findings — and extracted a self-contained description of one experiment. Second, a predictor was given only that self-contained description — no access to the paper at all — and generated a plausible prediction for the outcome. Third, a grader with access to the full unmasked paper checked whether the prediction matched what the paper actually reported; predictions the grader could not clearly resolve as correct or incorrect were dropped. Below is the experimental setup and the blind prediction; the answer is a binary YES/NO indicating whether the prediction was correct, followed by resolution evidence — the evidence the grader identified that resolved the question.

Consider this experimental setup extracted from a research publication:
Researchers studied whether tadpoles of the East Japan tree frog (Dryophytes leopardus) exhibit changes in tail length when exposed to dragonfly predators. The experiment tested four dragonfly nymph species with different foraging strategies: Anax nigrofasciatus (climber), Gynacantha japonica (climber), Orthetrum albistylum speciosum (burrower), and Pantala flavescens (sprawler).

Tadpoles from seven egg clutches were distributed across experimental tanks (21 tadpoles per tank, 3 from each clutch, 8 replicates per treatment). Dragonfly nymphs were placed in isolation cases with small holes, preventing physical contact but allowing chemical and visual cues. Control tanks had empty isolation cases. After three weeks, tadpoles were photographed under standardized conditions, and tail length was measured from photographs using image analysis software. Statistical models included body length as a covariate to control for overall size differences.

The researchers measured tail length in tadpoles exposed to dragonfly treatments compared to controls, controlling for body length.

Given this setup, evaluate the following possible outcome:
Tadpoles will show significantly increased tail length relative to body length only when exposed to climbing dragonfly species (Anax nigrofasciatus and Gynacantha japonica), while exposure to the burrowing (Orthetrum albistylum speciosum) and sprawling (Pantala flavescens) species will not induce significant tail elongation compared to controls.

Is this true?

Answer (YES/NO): NO